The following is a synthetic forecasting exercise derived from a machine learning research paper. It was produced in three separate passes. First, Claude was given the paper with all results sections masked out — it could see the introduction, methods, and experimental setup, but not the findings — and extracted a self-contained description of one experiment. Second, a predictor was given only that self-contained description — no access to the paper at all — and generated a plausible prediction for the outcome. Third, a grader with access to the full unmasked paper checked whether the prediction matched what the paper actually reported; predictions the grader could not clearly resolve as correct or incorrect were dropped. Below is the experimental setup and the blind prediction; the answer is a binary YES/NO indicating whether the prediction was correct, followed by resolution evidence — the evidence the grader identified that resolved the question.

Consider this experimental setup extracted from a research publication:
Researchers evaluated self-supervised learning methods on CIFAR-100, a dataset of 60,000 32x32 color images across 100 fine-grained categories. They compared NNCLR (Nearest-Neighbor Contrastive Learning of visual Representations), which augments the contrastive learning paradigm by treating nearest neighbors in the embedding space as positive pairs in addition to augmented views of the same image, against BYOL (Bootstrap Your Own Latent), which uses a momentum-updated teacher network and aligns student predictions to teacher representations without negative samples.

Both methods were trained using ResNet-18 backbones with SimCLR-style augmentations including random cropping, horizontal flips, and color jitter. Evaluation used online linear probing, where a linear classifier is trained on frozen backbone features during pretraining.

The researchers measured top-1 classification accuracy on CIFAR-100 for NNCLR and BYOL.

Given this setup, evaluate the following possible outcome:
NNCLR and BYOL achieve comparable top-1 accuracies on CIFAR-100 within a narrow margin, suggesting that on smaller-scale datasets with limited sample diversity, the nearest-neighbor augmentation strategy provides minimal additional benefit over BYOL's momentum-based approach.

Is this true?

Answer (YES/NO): NO